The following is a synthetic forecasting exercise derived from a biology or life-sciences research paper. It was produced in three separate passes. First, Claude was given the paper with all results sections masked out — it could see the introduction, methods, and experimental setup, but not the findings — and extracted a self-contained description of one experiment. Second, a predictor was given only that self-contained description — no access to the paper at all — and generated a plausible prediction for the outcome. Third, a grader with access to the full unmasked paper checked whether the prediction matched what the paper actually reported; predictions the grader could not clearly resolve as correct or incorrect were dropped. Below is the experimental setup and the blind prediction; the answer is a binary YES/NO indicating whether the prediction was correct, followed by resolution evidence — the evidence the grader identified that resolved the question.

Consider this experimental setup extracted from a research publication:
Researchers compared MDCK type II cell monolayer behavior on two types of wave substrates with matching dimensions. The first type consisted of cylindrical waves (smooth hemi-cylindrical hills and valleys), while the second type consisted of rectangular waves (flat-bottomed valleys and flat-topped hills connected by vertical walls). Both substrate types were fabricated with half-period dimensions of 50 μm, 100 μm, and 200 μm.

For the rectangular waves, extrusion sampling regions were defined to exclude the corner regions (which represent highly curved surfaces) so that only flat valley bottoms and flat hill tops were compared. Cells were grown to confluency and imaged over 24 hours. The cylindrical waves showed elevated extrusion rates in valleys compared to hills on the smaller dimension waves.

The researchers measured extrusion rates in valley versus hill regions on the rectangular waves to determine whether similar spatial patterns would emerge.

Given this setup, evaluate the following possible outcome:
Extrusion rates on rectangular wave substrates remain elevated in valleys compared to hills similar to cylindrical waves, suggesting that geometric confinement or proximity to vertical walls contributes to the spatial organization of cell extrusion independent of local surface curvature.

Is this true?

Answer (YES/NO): NO